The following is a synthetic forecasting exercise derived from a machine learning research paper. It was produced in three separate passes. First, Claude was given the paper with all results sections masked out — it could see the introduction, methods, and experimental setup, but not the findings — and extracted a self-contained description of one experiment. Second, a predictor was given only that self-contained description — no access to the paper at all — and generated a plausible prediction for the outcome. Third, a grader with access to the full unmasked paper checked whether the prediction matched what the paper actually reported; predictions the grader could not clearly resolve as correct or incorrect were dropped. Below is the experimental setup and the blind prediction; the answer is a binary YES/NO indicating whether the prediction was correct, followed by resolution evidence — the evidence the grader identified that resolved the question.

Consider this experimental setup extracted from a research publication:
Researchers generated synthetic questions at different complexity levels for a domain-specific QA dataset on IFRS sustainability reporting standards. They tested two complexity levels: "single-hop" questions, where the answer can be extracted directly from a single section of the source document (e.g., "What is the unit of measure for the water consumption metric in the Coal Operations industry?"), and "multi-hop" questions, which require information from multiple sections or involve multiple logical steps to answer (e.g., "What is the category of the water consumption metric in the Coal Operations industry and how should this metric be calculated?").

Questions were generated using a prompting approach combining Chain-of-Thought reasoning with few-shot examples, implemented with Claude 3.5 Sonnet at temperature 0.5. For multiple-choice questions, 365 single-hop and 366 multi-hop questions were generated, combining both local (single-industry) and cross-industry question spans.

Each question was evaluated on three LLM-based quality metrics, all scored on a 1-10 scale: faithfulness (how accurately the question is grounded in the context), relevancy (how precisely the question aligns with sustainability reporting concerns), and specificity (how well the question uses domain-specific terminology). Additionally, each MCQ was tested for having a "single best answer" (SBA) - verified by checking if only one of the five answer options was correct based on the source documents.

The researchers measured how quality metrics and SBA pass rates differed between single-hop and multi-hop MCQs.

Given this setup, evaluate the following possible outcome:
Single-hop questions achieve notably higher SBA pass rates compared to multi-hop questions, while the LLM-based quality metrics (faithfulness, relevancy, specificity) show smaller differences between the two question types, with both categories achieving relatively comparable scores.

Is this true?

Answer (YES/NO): NO